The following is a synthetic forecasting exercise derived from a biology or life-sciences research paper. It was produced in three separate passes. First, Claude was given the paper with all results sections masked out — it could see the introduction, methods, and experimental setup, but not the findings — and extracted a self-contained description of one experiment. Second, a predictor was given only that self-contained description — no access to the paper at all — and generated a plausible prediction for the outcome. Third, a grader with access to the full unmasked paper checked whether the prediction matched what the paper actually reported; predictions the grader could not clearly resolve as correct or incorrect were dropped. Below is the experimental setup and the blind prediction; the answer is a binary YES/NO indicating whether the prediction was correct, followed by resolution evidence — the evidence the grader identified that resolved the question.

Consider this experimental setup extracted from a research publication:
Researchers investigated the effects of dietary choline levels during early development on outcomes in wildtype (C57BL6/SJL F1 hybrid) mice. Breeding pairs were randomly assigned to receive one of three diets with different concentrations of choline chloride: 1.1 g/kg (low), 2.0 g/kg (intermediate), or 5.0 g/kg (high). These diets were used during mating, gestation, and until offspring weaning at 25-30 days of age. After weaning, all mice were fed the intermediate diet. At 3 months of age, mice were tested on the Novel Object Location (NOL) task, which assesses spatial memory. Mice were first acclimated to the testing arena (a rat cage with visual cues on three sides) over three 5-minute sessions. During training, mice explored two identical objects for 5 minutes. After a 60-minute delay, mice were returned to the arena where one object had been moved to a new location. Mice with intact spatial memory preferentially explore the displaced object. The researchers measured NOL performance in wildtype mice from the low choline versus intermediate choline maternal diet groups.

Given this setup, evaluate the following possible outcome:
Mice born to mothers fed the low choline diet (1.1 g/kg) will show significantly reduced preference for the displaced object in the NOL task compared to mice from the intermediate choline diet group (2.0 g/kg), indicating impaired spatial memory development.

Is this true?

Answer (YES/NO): YES